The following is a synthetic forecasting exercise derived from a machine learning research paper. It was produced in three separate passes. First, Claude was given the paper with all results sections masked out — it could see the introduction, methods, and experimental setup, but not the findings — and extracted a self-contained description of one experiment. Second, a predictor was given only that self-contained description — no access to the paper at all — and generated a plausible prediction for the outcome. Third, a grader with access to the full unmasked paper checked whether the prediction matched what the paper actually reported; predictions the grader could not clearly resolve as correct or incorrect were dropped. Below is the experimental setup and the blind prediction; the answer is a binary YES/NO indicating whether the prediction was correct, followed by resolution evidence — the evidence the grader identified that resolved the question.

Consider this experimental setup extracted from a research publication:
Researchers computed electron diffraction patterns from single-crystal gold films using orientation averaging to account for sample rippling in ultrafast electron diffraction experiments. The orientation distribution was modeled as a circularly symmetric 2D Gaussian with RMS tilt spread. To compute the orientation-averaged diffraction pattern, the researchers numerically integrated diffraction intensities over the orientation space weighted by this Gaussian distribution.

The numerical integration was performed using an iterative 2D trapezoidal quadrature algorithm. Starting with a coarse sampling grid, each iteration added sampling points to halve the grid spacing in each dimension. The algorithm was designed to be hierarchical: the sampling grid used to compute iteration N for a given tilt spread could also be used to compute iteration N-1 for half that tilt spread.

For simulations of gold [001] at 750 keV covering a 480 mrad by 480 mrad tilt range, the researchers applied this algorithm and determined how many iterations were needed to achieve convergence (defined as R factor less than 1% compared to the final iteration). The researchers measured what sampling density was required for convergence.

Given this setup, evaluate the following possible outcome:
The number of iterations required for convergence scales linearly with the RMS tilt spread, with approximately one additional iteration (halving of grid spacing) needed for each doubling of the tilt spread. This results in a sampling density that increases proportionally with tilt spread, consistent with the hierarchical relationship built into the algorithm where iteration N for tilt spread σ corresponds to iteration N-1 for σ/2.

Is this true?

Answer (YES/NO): NO